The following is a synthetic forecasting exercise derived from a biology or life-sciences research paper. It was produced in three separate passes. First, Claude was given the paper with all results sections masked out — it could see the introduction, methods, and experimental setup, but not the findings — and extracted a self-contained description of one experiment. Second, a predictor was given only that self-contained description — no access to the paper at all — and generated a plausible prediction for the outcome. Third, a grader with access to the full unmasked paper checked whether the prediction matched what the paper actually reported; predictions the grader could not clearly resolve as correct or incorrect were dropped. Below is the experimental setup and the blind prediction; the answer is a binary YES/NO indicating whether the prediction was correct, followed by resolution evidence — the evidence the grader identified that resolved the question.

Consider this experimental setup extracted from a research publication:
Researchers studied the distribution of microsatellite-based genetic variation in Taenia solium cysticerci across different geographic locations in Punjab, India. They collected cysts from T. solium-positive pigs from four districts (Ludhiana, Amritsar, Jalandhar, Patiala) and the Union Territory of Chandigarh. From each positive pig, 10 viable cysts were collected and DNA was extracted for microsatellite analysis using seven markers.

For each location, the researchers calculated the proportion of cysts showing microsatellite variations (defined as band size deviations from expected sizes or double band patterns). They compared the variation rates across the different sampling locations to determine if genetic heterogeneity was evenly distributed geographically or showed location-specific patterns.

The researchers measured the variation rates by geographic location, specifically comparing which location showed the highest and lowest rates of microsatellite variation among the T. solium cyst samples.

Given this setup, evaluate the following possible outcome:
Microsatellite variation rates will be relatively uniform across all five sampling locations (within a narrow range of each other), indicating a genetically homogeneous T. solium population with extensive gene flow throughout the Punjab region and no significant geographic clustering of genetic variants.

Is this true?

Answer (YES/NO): NO